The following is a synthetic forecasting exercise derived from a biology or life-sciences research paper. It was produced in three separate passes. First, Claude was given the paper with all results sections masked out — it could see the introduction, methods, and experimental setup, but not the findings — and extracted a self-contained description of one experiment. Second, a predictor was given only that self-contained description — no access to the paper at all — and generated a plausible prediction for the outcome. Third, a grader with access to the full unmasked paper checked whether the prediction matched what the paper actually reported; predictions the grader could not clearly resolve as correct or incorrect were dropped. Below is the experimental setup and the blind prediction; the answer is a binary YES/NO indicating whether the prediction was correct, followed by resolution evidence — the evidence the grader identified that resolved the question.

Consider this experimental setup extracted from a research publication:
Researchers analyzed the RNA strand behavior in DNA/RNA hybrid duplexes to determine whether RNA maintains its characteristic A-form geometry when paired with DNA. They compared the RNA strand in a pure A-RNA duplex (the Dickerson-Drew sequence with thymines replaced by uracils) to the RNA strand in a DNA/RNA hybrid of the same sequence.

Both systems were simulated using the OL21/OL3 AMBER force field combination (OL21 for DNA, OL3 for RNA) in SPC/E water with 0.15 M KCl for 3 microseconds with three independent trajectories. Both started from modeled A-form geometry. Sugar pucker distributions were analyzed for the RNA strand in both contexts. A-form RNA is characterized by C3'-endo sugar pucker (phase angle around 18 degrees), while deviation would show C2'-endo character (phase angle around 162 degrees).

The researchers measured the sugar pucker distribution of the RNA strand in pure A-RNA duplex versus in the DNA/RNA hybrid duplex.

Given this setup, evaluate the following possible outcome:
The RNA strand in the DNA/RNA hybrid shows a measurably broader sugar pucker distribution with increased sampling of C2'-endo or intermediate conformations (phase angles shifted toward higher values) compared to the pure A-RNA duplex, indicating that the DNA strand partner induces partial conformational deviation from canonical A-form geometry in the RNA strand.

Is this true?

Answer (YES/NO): NO